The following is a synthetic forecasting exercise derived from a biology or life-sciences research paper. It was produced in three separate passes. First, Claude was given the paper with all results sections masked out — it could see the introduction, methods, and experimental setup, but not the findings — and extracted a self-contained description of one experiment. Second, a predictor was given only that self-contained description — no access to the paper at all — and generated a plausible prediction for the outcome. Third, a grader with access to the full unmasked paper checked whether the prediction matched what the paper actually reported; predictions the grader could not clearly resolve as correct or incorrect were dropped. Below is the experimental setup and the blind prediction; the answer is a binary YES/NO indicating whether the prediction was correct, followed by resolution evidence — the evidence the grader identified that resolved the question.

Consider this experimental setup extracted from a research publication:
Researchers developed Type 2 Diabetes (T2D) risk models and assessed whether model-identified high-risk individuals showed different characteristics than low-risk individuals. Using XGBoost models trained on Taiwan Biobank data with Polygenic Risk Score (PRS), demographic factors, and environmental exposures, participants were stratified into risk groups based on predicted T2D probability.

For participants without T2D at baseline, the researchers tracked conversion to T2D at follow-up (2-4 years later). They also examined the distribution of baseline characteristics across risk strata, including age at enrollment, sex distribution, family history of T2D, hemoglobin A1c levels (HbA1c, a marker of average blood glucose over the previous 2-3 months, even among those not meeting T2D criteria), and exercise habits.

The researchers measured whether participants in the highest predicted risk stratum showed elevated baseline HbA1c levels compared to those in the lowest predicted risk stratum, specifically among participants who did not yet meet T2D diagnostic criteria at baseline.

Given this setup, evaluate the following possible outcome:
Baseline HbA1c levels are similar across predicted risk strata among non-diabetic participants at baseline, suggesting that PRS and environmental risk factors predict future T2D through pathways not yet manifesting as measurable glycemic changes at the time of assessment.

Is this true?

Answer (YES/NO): NO